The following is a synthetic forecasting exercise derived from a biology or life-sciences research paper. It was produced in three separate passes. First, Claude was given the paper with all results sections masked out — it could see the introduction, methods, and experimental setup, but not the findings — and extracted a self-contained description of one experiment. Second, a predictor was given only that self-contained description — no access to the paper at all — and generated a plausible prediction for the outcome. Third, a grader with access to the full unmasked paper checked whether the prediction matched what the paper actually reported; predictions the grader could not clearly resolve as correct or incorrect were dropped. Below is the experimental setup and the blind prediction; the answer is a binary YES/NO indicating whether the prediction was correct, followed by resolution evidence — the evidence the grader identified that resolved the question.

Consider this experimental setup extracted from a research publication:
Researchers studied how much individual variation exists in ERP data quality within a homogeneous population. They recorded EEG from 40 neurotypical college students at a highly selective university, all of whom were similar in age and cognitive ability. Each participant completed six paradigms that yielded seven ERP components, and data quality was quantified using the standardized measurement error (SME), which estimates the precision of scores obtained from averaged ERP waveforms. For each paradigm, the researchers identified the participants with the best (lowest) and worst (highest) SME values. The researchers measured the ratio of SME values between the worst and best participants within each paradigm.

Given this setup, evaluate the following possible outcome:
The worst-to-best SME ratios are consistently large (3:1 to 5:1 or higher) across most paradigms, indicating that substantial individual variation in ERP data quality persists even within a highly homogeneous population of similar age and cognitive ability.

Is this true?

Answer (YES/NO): YES